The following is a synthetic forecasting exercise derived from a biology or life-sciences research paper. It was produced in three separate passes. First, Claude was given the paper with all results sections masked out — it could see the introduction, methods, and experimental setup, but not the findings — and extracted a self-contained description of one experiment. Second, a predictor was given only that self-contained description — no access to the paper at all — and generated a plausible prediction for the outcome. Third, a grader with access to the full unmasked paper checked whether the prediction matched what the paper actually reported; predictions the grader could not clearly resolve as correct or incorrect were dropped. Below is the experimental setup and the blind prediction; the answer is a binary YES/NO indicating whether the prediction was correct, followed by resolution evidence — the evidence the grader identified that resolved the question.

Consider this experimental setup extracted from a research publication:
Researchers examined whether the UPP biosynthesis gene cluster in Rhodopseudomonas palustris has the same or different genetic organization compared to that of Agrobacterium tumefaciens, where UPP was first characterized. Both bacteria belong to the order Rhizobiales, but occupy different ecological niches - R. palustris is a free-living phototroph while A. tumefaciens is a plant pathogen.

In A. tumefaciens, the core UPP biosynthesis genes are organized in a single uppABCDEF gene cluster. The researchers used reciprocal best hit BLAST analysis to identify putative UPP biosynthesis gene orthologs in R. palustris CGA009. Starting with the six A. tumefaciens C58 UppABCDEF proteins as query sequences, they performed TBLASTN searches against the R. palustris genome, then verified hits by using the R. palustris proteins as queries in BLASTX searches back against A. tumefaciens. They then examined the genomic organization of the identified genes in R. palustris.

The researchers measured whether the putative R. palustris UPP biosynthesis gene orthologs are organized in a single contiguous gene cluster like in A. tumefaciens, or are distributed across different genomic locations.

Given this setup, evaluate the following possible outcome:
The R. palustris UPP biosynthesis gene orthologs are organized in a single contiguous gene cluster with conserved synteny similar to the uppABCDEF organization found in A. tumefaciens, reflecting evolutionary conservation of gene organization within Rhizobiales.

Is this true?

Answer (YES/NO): NO